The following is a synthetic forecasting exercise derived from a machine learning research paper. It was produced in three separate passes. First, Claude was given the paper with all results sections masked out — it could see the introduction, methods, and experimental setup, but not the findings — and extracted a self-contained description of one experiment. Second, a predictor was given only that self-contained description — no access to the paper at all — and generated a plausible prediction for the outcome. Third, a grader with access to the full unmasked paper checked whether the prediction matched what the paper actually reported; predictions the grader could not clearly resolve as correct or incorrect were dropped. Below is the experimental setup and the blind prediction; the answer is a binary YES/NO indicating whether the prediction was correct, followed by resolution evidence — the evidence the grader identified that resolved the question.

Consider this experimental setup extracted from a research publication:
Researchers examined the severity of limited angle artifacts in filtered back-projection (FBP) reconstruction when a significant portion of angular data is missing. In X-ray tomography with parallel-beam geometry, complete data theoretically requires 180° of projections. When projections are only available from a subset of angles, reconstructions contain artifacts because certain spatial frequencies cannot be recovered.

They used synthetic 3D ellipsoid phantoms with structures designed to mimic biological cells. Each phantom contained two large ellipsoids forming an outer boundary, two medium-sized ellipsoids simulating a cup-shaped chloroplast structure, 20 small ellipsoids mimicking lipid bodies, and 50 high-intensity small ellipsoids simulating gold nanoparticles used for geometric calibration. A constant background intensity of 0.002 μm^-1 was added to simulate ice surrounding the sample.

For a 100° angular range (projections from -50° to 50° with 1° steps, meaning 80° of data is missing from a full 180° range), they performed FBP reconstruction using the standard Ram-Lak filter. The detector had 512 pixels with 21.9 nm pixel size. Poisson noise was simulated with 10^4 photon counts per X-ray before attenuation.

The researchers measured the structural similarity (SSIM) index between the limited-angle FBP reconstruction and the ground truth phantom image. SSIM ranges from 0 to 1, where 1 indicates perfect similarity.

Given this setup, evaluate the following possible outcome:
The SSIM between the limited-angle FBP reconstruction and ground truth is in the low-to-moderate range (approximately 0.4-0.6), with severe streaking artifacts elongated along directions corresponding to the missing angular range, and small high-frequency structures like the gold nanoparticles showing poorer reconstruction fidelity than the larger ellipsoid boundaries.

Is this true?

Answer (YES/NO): NO